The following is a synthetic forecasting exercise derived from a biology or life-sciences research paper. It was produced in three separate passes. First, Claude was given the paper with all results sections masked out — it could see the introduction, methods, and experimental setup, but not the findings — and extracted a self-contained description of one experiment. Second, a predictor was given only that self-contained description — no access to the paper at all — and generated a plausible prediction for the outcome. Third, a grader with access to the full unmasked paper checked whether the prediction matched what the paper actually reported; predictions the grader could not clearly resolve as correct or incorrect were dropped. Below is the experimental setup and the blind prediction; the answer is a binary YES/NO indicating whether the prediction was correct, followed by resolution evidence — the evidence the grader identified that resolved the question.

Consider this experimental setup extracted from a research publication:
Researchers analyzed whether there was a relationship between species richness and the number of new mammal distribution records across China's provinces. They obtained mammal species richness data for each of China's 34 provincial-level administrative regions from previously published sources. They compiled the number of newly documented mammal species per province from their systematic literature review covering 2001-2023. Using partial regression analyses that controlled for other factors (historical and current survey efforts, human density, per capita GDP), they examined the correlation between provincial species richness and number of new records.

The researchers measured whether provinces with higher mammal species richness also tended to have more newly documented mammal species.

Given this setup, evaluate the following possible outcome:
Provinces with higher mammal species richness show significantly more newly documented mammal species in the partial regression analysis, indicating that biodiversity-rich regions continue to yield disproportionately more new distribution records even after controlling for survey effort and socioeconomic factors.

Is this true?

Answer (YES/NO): YES